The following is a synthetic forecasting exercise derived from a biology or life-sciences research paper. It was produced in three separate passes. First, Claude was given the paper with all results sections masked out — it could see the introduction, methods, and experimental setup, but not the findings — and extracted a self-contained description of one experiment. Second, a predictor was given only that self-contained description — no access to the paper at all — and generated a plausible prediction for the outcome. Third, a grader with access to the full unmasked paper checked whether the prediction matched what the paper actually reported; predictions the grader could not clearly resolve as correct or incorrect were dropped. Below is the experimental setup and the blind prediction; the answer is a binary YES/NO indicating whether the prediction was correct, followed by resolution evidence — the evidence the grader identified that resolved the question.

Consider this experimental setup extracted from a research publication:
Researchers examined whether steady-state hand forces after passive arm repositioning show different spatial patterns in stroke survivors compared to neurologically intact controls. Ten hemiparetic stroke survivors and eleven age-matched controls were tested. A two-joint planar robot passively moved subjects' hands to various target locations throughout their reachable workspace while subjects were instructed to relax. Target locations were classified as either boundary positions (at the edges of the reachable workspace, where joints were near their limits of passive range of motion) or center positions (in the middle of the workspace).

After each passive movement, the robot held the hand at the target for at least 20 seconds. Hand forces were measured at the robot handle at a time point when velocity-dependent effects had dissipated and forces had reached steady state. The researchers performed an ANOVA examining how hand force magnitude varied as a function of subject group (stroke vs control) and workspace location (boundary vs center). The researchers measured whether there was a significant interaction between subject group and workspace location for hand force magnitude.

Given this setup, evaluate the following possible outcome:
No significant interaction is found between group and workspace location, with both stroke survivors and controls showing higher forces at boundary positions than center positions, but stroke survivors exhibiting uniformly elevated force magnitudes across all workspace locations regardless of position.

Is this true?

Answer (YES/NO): NO